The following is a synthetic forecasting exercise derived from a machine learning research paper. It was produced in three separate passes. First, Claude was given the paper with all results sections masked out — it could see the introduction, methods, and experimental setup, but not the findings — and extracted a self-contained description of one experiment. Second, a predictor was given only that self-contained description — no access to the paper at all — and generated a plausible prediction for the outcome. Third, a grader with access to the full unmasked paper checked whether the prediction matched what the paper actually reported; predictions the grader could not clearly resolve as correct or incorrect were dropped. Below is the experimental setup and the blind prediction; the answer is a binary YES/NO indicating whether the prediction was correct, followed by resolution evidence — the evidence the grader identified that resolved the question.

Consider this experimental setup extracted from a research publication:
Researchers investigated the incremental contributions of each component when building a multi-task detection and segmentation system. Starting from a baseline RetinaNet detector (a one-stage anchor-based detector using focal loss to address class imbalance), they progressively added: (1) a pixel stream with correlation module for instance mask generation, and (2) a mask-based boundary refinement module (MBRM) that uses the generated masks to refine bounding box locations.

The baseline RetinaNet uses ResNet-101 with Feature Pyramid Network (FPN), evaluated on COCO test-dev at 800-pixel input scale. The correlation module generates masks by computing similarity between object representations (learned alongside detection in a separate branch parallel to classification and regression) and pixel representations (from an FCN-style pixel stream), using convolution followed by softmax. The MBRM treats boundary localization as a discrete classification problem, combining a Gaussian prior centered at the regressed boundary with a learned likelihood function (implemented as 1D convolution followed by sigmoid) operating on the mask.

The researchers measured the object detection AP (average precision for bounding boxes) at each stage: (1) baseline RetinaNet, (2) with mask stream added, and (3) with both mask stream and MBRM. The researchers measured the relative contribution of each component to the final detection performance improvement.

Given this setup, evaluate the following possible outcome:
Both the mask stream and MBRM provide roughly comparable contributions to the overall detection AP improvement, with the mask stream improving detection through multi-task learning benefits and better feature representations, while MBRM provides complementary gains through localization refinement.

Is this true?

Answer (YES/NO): NO